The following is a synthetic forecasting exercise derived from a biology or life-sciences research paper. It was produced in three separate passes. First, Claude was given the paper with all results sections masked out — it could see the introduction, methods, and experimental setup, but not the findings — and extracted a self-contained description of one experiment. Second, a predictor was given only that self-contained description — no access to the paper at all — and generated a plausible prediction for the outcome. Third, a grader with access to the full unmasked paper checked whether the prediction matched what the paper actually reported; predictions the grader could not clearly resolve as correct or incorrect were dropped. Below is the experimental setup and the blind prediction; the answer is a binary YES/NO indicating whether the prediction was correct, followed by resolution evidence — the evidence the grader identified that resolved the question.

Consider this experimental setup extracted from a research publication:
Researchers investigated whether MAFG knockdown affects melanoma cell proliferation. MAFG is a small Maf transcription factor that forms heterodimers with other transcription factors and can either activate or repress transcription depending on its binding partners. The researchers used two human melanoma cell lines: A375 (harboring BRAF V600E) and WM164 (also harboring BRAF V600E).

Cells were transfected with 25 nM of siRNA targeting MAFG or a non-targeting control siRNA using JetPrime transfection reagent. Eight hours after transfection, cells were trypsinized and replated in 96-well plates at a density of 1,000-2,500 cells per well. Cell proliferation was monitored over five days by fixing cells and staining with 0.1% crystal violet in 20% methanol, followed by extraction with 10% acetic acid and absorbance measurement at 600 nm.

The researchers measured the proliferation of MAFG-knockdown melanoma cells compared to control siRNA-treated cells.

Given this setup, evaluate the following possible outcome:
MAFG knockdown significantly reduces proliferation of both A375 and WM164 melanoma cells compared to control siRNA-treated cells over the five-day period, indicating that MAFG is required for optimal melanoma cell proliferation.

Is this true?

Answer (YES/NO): YES